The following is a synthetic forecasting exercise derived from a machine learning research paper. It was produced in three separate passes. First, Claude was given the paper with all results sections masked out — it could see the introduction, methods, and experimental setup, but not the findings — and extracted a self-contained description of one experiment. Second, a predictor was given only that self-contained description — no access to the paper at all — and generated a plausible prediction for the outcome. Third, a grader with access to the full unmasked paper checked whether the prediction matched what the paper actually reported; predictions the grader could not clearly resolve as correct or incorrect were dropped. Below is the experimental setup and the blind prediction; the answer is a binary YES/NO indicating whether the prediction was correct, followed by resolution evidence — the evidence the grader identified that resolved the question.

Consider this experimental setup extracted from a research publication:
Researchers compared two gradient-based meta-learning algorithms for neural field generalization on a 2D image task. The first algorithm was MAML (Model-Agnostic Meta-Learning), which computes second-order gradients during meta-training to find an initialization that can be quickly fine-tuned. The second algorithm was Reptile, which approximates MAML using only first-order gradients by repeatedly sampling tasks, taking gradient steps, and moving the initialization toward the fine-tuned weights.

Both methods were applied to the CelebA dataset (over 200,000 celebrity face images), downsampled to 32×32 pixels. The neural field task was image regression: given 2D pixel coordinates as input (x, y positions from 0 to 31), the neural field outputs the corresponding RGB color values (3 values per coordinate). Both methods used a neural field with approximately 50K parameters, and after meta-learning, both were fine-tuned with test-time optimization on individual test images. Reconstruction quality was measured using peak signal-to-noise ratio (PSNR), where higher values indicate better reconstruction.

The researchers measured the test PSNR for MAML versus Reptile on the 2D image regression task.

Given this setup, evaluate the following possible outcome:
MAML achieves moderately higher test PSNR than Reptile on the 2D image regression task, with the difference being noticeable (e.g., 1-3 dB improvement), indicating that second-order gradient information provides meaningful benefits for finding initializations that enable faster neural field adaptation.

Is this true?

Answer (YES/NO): NO